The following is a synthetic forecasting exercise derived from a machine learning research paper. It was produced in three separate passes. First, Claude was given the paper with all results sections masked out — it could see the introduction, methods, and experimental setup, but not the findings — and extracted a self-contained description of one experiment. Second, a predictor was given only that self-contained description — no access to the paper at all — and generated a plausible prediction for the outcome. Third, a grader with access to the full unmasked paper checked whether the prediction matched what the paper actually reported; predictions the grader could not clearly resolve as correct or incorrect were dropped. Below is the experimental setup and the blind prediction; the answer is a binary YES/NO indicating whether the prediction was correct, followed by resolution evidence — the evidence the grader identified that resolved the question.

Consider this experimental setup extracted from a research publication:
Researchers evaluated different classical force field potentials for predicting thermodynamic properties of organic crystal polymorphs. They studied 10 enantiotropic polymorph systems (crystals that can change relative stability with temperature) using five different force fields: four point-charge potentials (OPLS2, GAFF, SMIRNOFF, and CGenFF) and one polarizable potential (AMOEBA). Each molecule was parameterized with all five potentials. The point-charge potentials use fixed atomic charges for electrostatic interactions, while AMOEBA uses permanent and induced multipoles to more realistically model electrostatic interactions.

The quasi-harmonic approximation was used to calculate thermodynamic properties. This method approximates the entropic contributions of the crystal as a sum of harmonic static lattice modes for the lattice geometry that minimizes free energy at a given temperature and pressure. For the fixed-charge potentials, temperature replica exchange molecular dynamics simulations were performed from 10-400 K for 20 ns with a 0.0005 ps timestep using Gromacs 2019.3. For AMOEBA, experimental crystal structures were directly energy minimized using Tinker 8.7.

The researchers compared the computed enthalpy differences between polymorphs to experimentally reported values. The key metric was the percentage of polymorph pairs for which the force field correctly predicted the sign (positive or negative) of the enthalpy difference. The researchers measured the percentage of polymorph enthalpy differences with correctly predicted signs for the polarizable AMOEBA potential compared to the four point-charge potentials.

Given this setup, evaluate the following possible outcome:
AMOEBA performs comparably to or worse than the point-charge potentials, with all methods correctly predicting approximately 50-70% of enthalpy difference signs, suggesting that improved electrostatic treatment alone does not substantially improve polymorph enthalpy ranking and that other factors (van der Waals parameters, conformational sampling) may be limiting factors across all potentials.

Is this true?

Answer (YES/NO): NO